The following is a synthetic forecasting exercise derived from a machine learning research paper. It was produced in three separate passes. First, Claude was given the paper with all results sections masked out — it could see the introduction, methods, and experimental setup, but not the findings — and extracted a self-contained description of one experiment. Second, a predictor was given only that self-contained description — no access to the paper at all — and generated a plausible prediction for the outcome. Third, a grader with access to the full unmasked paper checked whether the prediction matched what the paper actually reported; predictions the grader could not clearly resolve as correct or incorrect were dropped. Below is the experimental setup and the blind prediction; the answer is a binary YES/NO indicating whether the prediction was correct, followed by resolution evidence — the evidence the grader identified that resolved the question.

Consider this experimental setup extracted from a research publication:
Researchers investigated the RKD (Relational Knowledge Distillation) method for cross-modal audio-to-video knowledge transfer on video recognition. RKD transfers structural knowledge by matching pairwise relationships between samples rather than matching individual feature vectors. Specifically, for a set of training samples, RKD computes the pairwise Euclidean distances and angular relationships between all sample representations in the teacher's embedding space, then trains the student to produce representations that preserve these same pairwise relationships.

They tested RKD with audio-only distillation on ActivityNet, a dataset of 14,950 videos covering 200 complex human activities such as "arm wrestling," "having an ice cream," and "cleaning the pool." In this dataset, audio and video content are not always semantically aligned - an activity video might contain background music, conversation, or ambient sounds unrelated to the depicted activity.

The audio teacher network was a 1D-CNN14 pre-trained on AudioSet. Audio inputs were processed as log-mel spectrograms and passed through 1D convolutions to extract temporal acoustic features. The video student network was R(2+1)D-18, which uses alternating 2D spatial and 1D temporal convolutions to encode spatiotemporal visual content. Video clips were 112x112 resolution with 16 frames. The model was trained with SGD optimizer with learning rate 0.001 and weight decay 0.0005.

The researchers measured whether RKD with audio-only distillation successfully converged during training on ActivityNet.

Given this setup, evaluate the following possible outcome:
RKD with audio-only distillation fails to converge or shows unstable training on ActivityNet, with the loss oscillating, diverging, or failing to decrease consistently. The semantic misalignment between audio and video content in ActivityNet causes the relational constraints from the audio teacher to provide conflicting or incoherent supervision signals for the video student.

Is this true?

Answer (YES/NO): YES